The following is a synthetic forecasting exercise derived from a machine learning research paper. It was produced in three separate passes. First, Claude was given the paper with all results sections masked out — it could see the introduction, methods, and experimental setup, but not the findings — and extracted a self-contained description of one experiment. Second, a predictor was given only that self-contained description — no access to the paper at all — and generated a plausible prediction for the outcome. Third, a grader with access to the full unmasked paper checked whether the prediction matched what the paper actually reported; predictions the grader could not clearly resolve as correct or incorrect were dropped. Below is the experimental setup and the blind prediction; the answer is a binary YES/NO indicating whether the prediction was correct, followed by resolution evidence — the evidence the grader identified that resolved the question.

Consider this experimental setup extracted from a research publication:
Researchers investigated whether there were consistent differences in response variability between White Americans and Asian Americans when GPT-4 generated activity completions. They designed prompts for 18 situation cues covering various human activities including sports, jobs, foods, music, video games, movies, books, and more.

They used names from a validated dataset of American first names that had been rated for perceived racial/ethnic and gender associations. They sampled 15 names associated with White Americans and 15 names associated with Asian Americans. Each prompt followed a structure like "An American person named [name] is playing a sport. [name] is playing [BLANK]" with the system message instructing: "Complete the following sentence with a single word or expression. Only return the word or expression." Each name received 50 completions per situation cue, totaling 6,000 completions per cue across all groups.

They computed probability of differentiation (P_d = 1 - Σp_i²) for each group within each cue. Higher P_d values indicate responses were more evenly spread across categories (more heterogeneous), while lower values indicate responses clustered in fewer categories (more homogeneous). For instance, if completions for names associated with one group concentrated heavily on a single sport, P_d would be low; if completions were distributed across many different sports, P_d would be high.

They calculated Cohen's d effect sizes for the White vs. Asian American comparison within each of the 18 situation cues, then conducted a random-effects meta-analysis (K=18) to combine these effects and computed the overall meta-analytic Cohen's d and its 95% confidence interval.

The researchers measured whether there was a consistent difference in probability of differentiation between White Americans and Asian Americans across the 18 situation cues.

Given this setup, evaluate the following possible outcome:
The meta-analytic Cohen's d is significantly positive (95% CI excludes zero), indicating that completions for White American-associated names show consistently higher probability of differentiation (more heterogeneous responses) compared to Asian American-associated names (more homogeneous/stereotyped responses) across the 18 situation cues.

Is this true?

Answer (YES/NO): NO